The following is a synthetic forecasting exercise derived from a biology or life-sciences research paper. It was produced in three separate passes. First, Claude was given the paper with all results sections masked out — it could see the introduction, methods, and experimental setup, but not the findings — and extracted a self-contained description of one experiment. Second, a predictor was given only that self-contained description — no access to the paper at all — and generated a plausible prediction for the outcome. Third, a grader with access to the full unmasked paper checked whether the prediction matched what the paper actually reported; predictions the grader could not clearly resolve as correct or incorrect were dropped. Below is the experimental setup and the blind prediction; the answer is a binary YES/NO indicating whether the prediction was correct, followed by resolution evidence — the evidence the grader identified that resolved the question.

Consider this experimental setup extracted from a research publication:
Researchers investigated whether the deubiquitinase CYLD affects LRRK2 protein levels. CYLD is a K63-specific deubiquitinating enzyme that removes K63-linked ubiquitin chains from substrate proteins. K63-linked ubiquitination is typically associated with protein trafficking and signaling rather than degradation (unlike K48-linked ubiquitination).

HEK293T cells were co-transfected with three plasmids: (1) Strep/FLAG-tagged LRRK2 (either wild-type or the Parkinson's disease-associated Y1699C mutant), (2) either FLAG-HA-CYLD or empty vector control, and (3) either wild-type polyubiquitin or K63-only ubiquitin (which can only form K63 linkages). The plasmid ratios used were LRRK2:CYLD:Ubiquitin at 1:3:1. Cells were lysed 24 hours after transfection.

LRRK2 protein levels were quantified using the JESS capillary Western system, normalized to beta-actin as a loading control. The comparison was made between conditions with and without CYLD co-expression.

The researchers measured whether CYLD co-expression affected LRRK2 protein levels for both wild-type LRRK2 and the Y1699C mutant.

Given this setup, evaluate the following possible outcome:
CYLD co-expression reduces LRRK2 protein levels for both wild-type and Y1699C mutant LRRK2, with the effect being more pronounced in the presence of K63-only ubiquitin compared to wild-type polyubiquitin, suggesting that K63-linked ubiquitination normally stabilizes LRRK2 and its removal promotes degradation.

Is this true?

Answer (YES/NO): NO